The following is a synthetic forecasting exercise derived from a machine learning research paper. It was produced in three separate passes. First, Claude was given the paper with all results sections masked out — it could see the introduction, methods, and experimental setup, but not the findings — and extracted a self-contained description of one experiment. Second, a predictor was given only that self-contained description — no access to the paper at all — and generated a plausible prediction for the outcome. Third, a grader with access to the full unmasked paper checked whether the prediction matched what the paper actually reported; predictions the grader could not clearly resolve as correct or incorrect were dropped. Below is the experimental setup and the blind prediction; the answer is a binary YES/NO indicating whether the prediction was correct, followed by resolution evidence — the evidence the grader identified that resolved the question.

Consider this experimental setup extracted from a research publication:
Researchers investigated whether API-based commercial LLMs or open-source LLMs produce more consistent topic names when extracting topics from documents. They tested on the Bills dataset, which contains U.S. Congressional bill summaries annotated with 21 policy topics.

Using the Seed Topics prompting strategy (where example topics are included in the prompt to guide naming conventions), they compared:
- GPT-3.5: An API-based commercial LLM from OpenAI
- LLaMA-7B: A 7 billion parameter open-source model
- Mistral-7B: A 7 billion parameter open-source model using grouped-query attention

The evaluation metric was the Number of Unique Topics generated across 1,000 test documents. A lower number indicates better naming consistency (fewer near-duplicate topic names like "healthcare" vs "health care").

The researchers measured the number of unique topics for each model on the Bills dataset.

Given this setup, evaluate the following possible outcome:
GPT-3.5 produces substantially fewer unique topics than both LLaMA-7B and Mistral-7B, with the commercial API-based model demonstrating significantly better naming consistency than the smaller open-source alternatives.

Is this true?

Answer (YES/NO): NO